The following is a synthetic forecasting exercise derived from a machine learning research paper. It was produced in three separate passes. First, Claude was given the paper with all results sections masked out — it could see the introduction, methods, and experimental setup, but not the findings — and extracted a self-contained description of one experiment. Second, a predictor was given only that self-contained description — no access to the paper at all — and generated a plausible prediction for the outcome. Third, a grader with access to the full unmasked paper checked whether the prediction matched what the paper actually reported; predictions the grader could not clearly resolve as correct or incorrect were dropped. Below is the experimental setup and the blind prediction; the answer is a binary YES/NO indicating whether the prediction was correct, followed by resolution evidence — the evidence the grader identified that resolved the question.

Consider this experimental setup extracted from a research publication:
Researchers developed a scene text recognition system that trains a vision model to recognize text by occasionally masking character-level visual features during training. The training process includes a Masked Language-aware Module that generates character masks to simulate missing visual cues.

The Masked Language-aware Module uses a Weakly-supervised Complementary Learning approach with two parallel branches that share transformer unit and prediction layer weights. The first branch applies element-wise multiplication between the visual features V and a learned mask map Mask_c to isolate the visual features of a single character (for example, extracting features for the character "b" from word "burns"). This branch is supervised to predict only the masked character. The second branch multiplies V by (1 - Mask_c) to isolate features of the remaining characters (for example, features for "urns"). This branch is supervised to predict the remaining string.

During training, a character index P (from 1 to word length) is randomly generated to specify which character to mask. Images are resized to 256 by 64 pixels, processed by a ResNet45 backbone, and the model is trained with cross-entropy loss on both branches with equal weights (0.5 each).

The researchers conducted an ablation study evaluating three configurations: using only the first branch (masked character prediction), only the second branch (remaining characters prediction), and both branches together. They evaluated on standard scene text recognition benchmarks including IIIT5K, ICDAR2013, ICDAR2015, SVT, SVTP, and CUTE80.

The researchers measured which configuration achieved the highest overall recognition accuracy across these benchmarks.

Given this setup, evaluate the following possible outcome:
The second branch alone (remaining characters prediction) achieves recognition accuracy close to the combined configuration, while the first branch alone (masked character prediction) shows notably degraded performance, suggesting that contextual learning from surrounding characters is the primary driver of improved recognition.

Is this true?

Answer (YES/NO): NO